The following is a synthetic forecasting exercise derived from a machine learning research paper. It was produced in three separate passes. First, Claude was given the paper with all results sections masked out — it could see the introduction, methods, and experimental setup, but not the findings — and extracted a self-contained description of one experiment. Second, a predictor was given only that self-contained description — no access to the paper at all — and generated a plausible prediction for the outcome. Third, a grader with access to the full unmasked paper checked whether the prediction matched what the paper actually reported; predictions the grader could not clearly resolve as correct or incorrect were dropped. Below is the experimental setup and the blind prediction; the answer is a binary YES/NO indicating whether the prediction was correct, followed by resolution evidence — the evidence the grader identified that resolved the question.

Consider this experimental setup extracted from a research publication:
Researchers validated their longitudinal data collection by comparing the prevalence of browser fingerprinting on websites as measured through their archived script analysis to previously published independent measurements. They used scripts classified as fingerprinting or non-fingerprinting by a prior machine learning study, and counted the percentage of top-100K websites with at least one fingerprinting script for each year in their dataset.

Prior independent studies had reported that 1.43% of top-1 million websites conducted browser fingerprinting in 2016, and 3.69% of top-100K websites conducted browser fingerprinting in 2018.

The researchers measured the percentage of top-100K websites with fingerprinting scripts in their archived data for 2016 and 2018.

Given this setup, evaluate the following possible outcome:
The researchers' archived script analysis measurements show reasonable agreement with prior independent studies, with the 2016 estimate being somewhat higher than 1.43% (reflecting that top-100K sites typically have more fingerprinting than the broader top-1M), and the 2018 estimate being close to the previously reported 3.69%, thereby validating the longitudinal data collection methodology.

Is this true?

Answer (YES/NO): NO